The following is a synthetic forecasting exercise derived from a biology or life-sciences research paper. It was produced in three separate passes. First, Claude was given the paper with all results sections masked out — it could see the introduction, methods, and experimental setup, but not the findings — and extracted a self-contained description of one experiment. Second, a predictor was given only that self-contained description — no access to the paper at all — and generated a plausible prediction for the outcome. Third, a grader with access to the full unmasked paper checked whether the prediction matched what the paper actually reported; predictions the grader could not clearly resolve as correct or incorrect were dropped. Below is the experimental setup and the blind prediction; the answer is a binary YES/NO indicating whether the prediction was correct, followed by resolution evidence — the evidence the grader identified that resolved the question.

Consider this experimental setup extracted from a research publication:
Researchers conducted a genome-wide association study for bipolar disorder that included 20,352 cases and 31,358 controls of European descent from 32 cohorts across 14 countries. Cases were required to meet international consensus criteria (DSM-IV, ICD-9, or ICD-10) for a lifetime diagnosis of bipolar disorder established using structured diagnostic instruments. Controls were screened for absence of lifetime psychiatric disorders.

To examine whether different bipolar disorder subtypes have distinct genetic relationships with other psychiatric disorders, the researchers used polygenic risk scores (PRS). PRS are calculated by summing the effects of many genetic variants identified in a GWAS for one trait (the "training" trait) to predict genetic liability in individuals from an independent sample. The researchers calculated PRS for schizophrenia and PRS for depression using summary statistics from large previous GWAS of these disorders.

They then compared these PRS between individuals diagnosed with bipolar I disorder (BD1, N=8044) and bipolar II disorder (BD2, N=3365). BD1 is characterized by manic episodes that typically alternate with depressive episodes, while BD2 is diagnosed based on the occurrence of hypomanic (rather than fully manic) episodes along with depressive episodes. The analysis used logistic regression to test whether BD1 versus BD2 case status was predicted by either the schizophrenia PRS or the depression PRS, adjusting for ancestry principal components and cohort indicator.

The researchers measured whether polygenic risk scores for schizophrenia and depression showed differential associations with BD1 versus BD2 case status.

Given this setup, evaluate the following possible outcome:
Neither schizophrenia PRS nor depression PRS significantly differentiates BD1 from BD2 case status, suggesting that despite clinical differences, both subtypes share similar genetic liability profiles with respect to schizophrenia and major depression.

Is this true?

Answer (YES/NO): NO